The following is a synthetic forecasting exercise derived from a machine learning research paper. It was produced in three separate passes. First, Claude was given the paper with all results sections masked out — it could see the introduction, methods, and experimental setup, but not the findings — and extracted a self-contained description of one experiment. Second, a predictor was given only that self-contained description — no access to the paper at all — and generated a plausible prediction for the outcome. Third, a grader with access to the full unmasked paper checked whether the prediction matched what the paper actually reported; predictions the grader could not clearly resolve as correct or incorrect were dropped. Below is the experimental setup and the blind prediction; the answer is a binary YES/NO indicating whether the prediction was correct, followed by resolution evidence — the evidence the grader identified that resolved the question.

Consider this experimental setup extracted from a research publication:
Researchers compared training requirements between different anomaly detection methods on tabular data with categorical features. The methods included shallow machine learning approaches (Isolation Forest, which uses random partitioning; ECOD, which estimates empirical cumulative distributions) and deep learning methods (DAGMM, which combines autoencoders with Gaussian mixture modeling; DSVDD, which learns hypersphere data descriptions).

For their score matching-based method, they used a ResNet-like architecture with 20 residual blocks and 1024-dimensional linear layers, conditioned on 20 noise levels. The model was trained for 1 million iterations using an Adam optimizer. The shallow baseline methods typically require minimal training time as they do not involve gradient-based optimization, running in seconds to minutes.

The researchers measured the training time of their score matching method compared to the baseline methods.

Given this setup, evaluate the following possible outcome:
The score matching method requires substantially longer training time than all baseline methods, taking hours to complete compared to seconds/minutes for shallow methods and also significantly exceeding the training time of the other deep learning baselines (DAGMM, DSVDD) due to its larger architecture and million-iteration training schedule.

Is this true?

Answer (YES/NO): YES